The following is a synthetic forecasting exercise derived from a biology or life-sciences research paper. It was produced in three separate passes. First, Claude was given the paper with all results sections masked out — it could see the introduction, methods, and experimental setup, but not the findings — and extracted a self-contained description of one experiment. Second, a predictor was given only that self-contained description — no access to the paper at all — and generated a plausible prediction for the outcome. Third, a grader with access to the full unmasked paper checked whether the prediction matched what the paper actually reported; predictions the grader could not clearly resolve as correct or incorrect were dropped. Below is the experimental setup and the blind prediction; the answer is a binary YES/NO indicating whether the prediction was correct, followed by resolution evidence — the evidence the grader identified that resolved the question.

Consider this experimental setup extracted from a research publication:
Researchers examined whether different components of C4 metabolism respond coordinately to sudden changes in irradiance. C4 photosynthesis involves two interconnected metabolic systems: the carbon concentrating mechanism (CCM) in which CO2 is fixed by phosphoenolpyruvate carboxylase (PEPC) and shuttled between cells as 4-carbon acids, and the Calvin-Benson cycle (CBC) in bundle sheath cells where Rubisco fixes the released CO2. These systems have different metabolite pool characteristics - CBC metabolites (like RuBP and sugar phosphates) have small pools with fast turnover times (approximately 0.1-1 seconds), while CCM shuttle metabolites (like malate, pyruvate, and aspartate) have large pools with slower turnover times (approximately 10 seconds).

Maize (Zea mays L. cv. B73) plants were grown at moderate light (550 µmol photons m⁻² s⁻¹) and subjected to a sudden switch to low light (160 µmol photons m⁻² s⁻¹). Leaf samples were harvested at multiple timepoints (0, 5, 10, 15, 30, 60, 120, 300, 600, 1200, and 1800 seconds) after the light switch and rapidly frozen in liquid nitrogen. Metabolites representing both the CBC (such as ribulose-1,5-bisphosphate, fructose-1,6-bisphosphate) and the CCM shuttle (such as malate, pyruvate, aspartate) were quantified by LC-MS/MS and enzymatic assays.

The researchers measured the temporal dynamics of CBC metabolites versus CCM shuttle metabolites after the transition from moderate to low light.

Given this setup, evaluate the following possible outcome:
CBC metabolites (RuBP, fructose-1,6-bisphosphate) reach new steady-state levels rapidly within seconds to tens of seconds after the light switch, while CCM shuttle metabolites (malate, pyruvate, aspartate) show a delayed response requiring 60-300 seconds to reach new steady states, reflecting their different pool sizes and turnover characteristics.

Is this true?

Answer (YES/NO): NO